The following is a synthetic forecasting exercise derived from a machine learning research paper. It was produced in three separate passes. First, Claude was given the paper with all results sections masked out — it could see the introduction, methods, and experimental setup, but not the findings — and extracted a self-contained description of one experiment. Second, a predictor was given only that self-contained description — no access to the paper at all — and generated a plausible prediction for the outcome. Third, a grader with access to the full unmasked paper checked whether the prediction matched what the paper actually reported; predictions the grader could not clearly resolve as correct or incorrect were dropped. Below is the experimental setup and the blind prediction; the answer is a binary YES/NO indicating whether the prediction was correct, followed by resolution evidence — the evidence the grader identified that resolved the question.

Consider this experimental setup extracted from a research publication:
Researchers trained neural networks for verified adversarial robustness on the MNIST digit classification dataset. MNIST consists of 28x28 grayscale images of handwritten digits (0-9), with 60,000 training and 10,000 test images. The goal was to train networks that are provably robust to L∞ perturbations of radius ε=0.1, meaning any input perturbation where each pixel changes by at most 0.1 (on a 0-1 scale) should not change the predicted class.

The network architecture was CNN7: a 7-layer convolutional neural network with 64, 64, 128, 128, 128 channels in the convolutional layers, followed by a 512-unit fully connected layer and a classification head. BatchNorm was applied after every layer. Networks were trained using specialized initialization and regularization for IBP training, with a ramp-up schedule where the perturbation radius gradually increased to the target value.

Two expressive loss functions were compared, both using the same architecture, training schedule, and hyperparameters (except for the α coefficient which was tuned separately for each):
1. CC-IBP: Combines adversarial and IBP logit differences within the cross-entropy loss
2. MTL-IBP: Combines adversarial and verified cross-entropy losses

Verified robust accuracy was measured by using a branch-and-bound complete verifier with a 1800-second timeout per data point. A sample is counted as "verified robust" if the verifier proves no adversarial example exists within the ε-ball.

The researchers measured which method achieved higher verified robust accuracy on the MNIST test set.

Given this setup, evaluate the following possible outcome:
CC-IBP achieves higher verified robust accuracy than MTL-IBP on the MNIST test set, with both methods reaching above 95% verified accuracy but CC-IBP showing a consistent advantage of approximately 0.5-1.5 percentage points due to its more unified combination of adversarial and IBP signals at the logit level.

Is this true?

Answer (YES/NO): NO